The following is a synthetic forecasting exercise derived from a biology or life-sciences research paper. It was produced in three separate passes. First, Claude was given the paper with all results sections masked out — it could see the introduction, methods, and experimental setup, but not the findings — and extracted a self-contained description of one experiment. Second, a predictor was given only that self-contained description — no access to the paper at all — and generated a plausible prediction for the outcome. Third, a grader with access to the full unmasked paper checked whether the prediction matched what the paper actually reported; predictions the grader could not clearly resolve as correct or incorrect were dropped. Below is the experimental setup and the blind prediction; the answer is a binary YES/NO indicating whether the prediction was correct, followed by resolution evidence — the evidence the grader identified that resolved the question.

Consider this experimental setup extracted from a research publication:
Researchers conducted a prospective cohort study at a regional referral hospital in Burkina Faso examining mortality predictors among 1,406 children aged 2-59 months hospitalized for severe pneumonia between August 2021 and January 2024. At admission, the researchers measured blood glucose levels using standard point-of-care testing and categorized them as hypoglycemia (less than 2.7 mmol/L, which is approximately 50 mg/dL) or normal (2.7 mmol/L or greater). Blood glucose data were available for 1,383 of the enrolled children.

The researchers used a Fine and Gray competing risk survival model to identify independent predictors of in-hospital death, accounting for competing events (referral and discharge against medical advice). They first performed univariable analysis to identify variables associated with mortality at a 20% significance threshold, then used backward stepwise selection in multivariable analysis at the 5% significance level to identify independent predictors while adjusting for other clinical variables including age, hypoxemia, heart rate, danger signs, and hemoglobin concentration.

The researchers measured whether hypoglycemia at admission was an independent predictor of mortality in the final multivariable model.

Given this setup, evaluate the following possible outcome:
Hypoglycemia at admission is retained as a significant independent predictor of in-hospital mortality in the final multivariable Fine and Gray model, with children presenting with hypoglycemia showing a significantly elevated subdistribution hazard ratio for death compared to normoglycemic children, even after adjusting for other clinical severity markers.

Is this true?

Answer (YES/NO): YES